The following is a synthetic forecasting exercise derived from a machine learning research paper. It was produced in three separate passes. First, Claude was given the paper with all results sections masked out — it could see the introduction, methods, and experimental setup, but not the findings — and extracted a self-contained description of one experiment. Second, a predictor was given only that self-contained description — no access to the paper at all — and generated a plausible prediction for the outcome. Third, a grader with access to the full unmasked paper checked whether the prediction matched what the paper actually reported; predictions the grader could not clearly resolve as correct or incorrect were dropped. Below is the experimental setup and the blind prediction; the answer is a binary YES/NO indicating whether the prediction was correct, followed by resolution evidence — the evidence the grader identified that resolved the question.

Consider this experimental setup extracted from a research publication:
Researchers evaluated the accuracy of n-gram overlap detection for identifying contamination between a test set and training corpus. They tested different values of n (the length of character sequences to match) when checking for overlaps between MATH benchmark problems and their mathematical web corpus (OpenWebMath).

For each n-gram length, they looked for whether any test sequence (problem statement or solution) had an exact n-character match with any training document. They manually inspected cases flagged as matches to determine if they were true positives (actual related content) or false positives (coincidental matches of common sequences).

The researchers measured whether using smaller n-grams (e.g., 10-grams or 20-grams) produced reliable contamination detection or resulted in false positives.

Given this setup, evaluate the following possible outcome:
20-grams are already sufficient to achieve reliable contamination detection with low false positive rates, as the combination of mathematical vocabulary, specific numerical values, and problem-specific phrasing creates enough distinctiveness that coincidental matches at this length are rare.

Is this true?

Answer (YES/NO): NO